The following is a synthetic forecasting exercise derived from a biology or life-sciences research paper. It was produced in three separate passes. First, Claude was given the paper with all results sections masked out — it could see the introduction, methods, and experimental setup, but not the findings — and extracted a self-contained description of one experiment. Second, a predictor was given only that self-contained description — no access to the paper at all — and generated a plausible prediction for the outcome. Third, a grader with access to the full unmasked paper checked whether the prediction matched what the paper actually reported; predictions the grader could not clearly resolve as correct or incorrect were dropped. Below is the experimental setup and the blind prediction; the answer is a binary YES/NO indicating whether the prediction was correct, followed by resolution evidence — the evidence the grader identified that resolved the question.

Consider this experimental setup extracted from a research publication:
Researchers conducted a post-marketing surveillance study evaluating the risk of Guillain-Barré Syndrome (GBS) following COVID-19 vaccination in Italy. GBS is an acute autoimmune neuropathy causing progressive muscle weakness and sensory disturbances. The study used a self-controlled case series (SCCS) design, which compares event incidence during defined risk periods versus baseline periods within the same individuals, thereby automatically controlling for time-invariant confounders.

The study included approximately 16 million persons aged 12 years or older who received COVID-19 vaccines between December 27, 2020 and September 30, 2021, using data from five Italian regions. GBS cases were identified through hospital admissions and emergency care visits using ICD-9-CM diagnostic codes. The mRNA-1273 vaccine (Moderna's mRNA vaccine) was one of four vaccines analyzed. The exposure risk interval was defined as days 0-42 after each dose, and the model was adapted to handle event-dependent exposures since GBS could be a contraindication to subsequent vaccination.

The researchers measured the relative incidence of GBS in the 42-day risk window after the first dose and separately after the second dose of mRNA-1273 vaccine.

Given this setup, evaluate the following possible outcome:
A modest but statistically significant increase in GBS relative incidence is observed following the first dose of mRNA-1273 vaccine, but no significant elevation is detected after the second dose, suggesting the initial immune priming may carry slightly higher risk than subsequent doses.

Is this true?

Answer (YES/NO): NO